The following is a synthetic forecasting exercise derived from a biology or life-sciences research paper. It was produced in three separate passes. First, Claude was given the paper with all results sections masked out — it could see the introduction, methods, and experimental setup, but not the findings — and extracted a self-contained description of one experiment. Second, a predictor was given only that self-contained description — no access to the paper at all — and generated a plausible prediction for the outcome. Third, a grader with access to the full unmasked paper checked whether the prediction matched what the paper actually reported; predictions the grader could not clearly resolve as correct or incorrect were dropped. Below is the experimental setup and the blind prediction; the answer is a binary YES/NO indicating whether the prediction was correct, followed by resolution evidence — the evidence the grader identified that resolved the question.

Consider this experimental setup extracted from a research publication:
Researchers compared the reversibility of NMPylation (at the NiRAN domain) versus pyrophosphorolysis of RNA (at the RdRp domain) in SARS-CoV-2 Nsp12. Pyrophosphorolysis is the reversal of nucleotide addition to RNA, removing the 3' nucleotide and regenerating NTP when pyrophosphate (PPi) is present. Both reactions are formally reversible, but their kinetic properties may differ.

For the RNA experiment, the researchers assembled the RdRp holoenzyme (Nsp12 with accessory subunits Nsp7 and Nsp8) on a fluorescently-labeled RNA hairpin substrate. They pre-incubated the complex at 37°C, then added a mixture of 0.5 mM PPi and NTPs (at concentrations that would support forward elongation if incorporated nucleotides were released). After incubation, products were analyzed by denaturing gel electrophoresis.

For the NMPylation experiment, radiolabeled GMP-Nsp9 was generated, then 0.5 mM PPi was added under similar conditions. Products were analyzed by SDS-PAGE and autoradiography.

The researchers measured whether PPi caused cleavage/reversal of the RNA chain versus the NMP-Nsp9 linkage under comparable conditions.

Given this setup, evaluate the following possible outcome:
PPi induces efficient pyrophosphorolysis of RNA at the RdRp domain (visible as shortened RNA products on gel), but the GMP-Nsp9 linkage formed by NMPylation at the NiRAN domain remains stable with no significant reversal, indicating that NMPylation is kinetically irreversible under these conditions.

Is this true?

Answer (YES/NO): NO